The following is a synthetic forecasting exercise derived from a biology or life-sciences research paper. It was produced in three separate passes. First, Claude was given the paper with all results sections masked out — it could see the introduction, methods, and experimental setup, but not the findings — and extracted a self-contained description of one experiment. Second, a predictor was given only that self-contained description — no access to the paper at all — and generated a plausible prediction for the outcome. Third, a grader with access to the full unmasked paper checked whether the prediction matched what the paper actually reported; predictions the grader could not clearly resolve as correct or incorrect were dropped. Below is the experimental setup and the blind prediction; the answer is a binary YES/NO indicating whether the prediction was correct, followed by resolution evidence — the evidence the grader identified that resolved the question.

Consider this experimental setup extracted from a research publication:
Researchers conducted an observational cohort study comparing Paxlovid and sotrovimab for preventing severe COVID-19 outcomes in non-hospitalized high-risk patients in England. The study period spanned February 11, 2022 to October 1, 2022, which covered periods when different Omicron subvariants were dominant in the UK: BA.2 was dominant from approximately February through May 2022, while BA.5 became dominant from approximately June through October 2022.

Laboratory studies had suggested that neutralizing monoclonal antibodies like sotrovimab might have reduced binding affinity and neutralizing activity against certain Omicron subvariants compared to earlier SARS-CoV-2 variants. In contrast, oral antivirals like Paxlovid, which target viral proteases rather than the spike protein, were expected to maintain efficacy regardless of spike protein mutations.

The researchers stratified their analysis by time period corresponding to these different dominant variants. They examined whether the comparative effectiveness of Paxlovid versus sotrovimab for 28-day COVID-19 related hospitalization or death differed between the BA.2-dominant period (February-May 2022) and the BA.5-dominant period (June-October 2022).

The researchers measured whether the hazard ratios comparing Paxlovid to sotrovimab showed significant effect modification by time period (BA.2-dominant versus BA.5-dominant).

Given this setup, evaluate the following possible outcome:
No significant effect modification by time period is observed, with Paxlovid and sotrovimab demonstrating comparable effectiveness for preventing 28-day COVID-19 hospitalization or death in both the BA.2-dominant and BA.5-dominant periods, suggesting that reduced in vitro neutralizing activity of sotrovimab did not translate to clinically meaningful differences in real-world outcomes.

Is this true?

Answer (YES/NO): YES